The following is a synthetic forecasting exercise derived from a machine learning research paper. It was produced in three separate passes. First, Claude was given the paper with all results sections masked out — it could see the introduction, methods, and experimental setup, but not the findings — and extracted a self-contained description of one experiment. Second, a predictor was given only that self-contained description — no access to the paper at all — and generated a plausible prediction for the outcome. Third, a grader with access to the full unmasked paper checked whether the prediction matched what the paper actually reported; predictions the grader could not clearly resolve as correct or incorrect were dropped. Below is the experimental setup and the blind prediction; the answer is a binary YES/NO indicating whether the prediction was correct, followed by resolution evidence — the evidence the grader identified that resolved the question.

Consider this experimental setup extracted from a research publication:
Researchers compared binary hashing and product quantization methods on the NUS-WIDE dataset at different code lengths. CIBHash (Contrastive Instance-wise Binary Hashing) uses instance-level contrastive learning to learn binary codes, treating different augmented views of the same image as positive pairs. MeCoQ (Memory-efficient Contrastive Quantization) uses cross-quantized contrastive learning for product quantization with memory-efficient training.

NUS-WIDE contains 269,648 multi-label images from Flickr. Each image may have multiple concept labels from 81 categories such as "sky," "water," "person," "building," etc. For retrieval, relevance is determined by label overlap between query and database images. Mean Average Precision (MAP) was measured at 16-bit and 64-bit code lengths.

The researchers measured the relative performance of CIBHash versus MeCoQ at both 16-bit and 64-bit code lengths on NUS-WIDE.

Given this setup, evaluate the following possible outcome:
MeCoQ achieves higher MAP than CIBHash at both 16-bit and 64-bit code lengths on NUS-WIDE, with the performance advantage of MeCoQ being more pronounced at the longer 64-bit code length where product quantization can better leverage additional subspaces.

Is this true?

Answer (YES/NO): NO